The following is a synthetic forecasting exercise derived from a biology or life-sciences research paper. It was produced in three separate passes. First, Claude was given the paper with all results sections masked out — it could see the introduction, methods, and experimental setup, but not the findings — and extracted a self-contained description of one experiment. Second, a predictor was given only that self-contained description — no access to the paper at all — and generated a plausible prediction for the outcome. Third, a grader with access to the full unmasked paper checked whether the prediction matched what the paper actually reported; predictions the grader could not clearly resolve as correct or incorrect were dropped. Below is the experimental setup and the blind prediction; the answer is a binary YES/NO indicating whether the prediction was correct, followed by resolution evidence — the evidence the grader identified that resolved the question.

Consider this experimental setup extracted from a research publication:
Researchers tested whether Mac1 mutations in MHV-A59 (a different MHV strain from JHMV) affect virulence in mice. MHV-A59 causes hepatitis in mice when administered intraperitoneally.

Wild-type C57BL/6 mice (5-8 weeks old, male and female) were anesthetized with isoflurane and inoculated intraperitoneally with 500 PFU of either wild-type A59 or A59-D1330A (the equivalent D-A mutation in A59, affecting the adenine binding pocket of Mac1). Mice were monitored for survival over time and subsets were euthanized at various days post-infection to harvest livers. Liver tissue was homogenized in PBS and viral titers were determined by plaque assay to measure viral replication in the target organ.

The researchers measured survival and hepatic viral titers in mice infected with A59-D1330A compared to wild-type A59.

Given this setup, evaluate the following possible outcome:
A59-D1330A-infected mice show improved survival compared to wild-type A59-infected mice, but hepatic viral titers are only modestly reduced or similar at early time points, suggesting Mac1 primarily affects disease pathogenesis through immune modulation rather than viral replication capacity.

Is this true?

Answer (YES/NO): NO